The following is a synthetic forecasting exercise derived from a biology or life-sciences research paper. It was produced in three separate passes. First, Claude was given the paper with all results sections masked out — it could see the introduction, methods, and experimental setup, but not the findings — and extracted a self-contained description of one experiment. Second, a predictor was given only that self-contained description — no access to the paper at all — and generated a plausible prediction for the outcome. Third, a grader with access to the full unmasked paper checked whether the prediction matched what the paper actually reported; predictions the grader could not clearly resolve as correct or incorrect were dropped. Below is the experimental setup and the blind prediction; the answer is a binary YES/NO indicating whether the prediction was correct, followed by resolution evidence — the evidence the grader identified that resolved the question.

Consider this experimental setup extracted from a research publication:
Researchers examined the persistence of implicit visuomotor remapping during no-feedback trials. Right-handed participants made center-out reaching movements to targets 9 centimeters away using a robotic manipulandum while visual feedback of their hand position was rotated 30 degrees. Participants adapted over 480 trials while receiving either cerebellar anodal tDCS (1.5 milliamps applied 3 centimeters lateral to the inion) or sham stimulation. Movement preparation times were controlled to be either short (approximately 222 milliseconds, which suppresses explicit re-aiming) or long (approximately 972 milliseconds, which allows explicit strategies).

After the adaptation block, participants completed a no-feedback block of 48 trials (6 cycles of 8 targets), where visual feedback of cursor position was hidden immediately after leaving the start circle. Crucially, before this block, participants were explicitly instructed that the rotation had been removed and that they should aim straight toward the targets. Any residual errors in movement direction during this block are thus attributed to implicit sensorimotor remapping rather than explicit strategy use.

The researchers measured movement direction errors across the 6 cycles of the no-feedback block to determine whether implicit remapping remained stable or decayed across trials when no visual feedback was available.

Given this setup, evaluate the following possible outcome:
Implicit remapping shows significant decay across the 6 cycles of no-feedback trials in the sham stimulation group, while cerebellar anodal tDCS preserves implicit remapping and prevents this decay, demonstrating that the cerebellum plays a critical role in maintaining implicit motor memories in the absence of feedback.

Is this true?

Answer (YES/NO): NO